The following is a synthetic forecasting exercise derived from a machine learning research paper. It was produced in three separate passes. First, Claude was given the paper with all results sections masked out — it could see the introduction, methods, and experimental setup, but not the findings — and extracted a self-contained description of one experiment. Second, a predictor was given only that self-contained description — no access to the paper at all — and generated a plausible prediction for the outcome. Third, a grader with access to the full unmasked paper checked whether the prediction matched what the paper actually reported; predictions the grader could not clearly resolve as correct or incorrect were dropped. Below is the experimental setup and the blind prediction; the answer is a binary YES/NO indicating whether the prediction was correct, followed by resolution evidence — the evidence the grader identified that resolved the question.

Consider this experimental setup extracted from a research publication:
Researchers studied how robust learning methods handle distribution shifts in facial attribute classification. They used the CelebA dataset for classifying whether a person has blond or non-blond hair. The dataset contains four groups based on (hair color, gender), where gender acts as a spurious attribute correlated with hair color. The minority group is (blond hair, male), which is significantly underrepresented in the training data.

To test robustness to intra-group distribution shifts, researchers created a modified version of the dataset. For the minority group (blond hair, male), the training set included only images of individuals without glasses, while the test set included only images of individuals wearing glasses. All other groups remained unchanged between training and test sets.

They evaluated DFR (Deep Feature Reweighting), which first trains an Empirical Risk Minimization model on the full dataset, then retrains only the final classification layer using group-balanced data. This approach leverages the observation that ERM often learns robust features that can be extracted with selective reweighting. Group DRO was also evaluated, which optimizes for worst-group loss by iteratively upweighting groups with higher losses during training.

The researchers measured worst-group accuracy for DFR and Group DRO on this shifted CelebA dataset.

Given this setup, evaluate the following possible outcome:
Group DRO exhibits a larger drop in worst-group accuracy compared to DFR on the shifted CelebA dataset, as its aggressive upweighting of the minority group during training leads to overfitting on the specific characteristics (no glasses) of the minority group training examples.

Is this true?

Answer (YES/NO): NO